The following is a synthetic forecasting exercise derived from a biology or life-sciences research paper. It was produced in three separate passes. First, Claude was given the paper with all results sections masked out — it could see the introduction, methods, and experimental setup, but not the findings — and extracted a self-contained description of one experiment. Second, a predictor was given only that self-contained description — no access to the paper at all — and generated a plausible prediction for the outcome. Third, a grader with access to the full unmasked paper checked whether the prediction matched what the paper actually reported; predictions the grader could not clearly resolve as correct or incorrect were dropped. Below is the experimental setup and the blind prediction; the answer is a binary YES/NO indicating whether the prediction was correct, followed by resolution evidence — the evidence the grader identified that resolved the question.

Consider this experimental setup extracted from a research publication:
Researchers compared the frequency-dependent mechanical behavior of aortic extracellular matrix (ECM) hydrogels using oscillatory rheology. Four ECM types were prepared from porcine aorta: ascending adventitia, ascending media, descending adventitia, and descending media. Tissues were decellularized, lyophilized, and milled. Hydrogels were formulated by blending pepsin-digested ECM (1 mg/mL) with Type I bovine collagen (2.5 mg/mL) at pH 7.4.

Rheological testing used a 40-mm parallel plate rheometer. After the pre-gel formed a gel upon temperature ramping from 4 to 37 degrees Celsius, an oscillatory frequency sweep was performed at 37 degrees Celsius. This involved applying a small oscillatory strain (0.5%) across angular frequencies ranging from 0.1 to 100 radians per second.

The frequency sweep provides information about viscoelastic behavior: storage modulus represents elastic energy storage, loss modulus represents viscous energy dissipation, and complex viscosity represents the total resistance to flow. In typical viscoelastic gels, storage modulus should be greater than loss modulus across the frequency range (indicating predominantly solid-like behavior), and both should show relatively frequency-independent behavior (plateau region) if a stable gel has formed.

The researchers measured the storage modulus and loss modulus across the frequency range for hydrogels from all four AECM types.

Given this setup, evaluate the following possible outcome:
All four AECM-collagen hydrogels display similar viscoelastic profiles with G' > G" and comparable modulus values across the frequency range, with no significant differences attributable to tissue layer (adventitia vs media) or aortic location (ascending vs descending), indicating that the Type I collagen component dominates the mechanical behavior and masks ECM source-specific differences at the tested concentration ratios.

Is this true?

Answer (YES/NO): NO